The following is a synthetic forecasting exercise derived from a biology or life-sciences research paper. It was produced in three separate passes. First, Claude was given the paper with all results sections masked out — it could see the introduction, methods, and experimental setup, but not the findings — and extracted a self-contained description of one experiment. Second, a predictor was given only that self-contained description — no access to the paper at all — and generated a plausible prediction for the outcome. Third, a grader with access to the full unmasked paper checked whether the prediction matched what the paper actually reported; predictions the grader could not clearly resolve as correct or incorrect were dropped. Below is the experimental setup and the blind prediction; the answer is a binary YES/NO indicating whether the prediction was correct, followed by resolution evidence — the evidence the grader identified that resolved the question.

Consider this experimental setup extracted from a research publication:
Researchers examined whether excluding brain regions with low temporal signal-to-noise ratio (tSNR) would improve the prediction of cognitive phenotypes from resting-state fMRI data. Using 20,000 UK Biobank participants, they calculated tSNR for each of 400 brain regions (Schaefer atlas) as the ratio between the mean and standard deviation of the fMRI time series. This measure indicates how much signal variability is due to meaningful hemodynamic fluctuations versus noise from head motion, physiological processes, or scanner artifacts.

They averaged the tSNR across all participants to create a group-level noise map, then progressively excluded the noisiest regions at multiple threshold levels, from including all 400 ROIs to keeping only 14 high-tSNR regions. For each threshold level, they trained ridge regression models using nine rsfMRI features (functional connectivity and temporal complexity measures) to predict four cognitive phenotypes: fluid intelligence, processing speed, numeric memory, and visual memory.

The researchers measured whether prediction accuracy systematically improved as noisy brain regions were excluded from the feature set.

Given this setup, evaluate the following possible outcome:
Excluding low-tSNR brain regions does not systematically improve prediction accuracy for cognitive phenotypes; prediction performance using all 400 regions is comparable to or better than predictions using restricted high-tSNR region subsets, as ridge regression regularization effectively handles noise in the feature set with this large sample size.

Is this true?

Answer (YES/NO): YES